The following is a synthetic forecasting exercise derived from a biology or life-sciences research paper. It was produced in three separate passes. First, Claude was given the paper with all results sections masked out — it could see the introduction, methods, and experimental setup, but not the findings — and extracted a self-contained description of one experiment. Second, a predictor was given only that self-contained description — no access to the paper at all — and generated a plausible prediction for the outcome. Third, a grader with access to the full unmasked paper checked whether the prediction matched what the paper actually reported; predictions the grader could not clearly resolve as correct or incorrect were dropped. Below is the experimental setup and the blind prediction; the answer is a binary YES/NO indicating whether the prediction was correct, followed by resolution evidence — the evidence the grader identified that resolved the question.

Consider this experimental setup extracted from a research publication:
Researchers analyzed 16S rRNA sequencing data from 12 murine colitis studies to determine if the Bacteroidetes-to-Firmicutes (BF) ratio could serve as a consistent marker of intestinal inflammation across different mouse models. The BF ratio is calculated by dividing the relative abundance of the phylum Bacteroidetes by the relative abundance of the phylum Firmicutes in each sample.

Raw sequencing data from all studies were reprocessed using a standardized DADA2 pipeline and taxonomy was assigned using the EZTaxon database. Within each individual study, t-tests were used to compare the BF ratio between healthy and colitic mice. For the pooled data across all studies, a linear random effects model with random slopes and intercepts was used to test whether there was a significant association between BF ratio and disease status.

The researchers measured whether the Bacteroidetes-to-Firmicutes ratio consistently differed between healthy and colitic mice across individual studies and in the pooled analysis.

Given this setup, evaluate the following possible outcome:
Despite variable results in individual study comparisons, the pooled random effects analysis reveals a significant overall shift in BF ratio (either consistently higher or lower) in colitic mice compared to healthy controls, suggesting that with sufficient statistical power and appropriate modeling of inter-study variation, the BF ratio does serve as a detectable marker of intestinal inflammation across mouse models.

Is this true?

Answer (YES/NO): NO